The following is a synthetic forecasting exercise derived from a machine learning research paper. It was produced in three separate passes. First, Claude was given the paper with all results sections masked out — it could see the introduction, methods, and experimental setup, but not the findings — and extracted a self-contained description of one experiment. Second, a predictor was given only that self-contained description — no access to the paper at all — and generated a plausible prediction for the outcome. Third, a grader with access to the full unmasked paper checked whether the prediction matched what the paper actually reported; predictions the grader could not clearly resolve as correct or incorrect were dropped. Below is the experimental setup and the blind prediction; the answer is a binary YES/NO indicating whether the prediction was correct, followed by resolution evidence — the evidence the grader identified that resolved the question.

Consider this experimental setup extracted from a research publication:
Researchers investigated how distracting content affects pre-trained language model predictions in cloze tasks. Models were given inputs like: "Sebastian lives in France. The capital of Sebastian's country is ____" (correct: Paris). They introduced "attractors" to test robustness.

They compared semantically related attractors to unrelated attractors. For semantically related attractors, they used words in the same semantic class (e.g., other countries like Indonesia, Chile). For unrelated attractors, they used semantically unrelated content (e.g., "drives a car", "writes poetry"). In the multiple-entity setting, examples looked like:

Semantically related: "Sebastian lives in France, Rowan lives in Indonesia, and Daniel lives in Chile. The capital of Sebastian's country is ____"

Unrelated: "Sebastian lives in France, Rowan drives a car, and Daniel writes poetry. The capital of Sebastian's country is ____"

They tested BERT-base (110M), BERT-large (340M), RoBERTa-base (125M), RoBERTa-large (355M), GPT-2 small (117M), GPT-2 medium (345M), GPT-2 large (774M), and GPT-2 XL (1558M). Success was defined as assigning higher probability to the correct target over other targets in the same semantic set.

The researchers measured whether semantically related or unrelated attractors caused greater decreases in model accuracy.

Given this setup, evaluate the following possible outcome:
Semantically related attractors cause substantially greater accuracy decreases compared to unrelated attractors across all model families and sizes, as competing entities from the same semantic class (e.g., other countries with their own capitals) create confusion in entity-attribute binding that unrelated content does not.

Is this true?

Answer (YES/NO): YES